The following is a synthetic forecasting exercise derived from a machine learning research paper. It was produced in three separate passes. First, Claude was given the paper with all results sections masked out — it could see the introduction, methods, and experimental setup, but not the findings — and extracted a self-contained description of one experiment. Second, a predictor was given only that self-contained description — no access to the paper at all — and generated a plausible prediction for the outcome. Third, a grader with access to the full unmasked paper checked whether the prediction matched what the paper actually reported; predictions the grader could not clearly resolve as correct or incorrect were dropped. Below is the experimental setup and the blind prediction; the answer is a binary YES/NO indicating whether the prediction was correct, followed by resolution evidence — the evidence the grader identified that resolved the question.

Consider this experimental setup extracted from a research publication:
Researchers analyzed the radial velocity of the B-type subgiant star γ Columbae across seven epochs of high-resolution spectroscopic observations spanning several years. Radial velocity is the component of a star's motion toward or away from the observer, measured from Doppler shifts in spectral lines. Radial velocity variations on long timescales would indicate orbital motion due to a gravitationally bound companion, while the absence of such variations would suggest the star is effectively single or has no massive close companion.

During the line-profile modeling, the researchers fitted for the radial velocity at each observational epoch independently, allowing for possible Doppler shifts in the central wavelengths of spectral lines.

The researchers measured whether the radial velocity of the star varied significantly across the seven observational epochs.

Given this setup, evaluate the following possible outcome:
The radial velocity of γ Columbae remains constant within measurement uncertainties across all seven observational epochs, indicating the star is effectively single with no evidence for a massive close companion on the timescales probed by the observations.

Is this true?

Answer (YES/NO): YES